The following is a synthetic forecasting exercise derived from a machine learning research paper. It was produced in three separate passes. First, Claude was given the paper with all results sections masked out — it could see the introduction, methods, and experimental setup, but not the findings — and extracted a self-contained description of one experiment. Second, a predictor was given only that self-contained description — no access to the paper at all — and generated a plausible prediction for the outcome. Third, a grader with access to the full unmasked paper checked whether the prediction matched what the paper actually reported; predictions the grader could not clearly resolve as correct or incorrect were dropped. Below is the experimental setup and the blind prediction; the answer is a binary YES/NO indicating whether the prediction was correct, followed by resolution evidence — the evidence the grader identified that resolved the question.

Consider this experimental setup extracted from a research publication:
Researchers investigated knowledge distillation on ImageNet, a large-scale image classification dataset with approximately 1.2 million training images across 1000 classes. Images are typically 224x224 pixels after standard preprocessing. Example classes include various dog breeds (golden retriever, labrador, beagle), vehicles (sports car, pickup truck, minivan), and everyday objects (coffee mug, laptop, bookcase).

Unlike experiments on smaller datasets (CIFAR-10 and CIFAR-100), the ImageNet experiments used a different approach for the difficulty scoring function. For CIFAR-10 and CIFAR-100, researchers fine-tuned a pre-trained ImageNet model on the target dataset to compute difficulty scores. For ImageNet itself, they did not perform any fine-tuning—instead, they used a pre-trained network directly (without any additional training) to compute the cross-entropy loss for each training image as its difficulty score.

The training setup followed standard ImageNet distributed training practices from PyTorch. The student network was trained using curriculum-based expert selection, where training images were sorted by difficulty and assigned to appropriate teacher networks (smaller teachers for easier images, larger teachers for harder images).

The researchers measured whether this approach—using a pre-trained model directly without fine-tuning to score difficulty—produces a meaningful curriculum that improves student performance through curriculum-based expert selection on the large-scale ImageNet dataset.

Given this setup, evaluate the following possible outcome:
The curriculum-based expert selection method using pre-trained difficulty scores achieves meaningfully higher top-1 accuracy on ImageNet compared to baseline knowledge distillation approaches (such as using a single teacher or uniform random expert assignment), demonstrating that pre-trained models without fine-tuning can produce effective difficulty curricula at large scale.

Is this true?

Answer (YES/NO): YES